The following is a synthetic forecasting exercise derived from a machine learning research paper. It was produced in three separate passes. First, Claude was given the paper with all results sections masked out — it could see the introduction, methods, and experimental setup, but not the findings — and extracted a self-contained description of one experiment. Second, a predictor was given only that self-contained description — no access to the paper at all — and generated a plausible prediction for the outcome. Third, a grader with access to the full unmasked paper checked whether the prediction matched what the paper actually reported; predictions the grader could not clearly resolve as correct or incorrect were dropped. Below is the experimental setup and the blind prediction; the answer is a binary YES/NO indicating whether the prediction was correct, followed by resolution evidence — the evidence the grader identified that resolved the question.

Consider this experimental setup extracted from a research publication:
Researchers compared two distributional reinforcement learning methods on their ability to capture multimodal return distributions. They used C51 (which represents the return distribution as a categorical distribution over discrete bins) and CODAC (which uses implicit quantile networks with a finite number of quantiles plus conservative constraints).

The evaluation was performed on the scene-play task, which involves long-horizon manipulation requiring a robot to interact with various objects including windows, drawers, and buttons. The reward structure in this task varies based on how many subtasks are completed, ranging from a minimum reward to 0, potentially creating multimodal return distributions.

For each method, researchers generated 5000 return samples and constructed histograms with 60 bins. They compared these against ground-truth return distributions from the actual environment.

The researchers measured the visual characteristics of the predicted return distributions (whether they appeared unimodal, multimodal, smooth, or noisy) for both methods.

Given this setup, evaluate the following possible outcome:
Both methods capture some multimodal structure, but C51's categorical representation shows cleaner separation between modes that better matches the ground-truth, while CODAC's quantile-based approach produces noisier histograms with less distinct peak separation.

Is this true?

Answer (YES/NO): NO